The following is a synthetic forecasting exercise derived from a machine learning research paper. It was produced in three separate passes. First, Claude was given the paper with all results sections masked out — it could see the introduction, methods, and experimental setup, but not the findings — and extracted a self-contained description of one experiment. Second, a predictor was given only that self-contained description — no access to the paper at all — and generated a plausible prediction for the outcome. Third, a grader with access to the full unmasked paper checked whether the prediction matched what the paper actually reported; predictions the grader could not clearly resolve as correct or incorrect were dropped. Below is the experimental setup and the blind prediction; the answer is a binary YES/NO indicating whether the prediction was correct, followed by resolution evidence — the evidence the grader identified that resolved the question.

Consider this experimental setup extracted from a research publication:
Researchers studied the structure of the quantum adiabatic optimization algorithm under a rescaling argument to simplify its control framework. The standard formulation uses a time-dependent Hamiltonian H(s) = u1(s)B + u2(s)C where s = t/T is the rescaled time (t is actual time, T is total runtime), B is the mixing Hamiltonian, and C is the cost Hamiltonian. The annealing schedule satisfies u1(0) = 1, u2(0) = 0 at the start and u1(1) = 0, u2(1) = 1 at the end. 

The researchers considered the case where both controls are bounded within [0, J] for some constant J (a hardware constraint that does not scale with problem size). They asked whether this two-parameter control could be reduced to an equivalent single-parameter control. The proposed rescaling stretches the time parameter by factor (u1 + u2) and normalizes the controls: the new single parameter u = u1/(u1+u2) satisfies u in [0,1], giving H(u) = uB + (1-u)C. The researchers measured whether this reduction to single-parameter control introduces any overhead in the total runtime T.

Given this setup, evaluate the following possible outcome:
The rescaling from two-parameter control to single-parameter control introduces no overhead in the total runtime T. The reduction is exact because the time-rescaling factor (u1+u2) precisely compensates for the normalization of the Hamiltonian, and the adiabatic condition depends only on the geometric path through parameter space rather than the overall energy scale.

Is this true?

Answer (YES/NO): NO